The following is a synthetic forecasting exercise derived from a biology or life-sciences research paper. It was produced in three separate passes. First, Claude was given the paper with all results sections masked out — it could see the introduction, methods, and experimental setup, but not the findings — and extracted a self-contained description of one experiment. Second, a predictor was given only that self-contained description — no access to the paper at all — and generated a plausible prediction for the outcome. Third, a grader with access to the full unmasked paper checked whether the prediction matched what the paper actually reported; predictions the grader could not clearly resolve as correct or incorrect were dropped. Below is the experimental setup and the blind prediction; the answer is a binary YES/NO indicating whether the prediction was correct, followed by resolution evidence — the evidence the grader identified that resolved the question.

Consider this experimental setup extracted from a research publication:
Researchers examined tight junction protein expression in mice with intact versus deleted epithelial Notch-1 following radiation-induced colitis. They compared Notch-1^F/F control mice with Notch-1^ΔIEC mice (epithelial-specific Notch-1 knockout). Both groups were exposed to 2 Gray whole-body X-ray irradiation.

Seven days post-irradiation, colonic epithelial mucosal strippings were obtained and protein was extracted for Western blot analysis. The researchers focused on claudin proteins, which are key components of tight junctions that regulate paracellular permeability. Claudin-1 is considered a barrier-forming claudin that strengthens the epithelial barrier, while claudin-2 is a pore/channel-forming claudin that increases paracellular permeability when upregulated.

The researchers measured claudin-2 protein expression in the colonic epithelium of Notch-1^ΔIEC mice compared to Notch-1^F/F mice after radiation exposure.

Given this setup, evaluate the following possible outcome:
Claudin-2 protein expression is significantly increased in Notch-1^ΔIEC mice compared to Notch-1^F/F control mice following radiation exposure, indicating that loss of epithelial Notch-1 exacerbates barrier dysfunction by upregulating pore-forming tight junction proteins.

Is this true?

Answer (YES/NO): YES